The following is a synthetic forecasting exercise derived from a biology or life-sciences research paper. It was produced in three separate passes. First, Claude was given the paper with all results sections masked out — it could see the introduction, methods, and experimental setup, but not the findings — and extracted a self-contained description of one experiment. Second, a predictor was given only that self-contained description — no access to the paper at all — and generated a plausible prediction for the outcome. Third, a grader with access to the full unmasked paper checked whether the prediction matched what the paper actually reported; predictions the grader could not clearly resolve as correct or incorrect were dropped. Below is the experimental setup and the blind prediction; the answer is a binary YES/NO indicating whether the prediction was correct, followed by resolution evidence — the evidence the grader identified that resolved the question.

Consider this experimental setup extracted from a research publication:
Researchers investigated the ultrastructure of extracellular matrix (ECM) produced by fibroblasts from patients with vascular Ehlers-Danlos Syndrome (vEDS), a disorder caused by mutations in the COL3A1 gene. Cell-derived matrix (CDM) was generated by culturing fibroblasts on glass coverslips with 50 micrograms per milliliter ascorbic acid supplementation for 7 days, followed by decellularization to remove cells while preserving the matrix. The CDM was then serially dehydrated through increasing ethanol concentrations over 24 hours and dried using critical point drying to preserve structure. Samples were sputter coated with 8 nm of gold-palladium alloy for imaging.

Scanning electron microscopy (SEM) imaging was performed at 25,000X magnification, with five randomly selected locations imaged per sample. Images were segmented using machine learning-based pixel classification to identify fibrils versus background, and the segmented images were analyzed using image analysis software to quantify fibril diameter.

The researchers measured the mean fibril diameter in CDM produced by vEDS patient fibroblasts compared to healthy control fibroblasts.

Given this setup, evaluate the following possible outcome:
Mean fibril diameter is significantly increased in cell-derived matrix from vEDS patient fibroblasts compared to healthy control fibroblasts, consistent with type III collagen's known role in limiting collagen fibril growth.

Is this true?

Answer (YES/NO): NO